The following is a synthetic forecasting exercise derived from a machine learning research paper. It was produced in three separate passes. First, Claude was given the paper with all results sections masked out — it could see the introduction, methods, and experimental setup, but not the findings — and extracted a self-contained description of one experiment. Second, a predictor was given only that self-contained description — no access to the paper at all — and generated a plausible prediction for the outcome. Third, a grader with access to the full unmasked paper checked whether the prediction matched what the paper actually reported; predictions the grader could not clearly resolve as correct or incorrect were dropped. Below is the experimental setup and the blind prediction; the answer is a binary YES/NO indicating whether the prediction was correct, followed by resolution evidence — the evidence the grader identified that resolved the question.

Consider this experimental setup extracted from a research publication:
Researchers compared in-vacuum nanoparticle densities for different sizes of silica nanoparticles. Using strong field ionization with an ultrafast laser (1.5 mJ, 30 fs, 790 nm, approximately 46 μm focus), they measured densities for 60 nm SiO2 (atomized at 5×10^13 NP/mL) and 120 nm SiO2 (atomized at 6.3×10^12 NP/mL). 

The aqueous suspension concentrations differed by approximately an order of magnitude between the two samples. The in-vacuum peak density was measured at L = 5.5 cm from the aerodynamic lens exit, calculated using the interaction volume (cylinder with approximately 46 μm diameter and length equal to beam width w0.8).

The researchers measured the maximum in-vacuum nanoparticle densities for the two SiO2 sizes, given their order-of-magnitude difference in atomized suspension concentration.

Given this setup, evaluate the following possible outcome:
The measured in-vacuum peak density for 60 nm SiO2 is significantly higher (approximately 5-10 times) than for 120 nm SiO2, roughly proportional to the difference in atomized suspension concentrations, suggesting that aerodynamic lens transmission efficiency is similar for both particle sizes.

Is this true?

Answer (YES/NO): NO